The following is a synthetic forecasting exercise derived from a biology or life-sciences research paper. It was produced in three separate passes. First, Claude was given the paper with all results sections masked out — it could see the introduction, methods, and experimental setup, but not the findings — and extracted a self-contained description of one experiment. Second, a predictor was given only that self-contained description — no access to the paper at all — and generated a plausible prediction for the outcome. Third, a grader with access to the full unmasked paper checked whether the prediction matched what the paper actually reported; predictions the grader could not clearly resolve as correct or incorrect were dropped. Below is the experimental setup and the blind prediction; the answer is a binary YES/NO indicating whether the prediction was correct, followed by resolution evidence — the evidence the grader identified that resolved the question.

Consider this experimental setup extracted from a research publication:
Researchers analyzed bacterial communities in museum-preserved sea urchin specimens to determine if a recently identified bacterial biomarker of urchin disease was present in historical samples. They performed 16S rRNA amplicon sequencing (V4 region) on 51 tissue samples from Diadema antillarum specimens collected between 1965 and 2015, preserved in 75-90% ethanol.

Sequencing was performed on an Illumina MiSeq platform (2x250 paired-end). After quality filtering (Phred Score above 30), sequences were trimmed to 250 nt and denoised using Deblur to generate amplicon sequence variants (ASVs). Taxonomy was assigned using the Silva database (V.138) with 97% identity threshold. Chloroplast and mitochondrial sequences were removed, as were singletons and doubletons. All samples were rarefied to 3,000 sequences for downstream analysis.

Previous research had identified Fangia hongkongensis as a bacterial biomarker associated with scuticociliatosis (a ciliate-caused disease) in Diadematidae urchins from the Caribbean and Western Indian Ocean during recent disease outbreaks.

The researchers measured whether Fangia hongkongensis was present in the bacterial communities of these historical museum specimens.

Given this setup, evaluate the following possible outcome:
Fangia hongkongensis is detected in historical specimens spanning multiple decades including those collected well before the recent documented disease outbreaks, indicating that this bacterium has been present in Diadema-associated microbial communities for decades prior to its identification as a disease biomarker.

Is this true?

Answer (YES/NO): NO